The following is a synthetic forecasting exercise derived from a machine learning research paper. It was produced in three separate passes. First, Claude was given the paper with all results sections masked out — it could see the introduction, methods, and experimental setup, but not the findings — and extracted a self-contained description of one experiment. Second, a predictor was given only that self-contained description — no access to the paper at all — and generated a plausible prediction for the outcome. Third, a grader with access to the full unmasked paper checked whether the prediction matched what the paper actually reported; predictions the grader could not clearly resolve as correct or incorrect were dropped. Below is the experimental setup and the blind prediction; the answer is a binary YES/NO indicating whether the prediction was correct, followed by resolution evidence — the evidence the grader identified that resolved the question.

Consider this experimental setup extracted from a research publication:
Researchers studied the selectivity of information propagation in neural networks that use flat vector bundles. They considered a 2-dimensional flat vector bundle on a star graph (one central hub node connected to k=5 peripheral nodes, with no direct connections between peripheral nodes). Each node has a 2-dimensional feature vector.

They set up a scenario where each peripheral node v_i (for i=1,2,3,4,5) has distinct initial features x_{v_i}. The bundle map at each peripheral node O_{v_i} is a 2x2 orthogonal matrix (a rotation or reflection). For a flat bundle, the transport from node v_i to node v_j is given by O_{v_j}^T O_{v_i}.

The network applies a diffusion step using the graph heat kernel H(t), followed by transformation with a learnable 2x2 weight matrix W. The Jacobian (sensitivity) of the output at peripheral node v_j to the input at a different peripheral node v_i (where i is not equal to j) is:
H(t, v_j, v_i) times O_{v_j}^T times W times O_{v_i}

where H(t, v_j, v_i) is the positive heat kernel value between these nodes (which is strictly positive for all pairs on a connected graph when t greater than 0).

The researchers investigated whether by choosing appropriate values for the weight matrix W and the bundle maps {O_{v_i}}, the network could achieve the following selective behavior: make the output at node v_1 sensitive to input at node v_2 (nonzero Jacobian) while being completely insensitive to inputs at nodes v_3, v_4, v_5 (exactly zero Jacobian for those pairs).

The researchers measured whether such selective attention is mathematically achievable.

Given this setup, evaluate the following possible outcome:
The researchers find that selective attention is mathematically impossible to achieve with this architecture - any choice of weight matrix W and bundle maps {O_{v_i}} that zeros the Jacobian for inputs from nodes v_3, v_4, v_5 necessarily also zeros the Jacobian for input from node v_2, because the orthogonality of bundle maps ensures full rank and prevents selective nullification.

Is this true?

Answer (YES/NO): NO